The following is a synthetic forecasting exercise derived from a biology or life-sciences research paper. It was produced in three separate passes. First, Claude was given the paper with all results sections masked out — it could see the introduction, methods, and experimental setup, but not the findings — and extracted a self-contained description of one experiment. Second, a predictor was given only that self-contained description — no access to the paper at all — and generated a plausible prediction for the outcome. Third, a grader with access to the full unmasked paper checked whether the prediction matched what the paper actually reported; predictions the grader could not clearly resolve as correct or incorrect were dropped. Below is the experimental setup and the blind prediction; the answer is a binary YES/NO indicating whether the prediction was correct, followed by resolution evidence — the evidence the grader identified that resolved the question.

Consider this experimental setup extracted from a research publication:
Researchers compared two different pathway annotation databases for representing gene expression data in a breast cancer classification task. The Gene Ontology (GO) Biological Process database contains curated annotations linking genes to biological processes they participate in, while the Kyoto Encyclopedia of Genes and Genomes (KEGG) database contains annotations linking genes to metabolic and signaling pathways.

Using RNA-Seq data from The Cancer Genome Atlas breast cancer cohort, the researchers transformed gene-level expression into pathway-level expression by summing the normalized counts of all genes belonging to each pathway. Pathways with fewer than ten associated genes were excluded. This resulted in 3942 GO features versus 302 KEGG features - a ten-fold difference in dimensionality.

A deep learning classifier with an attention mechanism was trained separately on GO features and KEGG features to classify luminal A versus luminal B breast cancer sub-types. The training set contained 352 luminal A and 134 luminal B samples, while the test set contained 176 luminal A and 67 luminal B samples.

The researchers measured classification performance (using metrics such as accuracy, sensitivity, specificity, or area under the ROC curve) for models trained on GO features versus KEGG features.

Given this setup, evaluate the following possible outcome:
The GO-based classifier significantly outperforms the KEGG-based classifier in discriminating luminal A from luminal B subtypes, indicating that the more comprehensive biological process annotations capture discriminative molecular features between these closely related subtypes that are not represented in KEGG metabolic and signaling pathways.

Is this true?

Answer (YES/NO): NO